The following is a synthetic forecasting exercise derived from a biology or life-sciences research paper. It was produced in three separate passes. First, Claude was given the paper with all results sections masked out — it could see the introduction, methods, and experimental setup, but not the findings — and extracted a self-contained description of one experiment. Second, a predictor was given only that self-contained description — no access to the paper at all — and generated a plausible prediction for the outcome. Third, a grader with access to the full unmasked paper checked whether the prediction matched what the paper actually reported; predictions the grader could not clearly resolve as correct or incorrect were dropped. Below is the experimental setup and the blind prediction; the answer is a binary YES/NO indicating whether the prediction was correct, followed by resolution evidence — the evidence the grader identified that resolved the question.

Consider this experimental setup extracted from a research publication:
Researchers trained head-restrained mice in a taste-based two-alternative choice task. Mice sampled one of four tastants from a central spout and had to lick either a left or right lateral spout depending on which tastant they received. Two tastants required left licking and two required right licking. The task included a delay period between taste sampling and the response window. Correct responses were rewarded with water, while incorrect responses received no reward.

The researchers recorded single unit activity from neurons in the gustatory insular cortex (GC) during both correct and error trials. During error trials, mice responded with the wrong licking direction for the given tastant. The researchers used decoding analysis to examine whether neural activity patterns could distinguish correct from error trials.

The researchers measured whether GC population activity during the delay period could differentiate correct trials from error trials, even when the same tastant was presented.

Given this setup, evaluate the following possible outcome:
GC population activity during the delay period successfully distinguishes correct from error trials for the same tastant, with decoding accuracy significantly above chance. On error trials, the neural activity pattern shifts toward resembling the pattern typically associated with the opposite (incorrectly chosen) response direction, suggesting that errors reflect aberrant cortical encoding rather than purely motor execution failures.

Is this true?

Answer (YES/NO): YES